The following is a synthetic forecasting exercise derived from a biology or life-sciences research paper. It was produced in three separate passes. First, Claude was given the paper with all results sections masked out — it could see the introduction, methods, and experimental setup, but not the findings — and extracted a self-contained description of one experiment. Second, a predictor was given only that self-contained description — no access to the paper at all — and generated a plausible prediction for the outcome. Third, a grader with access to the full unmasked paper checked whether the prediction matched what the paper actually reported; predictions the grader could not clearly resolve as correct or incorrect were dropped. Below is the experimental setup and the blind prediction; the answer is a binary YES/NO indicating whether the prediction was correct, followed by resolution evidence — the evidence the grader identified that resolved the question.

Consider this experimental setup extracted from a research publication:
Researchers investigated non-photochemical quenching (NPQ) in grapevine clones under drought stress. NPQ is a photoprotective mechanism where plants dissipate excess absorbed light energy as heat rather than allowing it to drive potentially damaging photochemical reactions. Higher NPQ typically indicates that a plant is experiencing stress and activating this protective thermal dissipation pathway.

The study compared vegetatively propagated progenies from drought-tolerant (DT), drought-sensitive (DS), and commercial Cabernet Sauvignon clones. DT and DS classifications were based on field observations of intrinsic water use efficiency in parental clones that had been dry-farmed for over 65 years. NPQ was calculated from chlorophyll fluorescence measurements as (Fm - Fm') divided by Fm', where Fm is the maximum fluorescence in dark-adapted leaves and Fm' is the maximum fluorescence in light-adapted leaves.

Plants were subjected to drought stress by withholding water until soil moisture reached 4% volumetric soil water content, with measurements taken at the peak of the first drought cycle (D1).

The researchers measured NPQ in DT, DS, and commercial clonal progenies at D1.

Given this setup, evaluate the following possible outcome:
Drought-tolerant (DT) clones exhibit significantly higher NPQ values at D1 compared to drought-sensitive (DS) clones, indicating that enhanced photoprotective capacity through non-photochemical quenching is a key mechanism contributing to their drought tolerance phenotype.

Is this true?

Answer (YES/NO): NO